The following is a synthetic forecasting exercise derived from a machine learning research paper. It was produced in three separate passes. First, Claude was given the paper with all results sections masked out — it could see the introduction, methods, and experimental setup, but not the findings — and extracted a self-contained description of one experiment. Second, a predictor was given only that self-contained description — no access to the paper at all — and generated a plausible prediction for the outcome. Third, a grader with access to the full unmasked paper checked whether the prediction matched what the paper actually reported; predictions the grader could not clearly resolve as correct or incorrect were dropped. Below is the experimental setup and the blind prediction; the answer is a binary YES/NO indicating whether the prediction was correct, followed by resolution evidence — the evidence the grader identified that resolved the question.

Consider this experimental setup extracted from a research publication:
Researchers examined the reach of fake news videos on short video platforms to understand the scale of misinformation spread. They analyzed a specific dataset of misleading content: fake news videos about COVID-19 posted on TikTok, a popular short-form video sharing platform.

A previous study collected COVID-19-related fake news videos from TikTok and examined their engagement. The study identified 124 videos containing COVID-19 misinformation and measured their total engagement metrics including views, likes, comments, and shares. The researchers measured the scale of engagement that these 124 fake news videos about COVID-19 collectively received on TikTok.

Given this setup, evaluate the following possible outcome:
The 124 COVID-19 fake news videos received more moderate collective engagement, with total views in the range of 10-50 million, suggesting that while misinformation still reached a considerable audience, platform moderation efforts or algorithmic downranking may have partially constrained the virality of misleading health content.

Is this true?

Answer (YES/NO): NO